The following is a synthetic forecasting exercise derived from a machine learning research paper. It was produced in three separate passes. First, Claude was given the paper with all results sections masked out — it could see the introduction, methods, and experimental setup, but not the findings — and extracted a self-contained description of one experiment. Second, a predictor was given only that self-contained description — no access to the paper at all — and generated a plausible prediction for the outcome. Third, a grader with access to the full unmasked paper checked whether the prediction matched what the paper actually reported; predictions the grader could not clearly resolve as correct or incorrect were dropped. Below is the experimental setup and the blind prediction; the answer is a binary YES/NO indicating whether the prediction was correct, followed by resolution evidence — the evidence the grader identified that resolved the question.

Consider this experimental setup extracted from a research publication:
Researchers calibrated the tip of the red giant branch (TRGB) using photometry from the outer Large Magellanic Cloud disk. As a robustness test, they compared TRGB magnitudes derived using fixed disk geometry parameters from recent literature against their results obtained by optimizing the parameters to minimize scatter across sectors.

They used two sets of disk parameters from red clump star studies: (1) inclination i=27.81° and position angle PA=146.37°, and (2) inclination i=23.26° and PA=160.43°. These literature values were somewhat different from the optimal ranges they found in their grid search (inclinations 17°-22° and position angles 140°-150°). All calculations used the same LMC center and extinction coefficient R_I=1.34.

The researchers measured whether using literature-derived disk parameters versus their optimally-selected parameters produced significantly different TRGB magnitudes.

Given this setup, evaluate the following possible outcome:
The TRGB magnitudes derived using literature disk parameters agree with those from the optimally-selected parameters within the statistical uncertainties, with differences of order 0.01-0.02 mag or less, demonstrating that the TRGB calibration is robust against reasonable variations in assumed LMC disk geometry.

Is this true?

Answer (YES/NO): YES